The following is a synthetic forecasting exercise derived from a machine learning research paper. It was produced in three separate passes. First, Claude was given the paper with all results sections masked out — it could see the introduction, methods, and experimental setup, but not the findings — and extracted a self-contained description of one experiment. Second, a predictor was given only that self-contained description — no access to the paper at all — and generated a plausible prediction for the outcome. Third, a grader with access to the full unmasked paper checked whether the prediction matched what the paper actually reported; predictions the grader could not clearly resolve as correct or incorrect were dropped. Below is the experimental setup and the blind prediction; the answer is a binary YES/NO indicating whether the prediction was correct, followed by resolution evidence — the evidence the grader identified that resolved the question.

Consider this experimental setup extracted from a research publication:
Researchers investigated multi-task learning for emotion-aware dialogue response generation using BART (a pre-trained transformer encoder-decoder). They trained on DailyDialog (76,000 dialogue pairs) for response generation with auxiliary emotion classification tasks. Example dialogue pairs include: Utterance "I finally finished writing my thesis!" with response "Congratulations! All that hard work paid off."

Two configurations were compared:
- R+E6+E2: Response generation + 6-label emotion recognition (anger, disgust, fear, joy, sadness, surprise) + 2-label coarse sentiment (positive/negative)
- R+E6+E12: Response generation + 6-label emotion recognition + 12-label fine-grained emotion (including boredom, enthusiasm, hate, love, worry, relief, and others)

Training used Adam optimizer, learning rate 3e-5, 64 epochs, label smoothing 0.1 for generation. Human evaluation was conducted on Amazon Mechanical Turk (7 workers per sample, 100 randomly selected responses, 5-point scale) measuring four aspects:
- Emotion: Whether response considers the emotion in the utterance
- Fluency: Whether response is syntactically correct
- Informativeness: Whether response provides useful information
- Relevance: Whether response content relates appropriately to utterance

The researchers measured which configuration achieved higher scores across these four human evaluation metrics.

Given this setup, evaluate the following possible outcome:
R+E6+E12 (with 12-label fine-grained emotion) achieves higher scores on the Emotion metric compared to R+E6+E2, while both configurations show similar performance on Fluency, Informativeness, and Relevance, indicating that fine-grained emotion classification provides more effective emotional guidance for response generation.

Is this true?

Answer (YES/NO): NO